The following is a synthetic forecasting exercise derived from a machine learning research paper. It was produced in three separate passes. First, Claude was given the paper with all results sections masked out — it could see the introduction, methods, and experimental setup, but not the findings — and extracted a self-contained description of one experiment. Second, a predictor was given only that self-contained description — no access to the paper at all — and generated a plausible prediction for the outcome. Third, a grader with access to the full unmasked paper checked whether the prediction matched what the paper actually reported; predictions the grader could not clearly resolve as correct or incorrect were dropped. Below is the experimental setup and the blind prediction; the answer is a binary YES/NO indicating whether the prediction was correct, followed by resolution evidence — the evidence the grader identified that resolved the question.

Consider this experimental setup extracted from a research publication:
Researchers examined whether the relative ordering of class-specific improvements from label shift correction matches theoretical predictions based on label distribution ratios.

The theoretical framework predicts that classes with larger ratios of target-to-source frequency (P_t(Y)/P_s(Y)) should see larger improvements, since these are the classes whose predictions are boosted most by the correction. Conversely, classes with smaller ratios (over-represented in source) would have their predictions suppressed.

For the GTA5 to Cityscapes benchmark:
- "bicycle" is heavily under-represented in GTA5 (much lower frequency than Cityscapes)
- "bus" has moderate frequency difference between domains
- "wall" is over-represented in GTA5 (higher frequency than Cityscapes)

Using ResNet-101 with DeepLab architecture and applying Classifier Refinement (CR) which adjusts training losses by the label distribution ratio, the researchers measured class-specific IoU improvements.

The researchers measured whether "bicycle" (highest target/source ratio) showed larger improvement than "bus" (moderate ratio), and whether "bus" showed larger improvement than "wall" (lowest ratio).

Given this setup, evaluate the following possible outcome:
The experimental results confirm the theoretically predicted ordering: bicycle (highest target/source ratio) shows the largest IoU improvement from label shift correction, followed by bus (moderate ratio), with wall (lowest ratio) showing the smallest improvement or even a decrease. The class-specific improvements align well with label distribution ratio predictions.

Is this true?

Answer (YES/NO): YES